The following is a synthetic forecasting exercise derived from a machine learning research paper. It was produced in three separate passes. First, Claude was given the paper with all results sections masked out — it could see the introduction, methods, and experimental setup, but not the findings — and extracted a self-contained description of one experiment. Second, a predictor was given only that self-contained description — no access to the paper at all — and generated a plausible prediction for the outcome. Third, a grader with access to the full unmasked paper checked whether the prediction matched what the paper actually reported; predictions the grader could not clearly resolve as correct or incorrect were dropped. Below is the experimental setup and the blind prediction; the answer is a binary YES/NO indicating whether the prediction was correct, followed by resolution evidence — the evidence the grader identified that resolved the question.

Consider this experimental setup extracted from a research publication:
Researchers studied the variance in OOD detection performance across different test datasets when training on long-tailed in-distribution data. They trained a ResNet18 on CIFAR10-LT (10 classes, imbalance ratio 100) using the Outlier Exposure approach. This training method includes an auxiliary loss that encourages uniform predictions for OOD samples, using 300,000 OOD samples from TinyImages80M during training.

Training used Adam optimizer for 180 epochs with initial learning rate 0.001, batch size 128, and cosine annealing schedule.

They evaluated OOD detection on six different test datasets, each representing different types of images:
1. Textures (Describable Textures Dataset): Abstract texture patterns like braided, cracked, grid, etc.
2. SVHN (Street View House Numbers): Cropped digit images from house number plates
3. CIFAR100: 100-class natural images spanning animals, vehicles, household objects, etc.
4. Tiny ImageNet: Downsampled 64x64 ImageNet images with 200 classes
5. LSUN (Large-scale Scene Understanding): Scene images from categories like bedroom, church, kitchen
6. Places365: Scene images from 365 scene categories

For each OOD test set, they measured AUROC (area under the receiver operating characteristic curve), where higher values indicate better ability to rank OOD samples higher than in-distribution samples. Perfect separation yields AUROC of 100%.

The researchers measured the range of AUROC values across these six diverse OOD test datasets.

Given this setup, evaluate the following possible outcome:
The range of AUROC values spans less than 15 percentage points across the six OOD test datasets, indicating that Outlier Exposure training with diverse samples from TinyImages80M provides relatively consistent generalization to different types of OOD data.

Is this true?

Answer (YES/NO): YES